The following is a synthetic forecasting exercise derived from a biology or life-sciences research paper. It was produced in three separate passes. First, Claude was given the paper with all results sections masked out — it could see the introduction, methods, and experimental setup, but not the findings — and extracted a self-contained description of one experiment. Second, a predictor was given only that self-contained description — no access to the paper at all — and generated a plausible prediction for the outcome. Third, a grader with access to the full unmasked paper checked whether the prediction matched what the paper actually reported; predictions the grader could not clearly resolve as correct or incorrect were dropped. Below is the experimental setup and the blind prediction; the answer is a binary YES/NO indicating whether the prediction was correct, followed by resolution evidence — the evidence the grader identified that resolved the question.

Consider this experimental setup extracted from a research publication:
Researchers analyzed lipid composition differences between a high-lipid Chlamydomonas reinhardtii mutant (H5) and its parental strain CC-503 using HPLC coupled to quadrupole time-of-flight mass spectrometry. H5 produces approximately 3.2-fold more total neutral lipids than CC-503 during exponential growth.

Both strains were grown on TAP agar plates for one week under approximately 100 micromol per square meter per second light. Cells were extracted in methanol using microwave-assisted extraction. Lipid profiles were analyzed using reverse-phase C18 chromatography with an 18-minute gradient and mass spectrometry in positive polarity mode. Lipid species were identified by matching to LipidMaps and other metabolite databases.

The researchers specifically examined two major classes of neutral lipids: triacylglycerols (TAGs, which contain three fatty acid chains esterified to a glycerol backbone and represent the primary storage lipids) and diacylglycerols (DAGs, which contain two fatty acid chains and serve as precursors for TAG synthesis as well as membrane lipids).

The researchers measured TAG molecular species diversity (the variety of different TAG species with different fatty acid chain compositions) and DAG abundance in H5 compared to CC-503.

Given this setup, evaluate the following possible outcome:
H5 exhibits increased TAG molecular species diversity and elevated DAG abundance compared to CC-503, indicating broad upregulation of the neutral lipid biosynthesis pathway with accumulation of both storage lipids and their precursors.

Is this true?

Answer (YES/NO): NO